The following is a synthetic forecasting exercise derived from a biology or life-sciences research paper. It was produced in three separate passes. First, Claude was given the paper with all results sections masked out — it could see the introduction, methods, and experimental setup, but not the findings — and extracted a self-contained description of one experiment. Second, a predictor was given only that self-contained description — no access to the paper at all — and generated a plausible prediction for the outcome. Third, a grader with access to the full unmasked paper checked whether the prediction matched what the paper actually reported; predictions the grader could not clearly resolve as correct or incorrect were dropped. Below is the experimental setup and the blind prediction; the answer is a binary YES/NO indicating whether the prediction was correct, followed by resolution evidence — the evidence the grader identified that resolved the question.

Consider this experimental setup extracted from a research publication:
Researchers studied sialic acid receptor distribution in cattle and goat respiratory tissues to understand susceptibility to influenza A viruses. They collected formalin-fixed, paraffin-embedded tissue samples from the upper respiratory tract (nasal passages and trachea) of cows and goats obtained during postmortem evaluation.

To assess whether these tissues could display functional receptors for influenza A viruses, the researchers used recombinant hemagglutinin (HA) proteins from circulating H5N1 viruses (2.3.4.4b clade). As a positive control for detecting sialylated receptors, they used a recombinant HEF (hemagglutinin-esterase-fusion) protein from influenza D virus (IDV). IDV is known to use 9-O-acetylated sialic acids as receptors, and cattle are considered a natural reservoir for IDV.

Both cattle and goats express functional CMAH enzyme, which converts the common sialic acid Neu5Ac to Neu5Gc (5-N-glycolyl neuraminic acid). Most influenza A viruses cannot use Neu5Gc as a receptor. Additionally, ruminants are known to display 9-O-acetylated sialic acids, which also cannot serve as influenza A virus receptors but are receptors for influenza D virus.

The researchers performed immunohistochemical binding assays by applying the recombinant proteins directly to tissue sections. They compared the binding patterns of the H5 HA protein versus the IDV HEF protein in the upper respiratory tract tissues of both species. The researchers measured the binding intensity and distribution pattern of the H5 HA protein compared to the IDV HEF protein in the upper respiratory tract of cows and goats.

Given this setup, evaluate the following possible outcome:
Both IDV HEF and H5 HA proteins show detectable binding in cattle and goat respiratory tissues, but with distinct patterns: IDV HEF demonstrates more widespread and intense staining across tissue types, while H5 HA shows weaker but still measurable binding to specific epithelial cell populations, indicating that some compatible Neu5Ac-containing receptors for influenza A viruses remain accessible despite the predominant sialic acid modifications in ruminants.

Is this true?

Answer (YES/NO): NO